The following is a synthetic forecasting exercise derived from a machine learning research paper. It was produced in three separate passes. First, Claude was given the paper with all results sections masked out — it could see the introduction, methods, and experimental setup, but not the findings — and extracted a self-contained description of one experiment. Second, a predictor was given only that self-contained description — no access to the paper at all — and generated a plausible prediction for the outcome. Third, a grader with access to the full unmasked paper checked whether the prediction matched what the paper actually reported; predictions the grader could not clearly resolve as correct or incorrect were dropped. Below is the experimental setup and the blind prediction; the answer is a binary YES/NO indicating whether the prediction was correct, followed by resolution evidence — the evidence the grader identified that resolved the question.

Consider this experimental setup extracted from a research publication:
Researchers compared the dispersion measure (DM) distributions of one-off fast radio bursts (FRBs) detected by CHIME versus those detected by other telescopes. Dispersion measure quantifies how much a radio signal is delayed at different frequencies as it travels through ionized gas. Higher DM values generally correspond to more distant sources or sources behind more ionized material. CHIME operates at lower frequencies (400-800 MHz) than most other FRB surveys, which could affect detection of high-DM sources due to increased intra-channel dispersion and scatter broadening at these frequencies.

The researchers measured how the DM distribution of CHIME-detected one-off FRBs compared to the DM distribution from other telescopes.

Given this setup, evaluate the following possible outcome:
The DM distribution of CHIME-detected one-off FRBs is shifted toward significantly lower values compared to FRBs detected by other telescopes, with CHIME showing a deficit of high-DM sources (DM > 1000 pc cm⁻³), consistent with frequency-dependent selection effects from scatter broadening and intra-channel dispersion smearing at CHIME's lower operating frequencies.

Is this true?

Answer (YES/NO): NO